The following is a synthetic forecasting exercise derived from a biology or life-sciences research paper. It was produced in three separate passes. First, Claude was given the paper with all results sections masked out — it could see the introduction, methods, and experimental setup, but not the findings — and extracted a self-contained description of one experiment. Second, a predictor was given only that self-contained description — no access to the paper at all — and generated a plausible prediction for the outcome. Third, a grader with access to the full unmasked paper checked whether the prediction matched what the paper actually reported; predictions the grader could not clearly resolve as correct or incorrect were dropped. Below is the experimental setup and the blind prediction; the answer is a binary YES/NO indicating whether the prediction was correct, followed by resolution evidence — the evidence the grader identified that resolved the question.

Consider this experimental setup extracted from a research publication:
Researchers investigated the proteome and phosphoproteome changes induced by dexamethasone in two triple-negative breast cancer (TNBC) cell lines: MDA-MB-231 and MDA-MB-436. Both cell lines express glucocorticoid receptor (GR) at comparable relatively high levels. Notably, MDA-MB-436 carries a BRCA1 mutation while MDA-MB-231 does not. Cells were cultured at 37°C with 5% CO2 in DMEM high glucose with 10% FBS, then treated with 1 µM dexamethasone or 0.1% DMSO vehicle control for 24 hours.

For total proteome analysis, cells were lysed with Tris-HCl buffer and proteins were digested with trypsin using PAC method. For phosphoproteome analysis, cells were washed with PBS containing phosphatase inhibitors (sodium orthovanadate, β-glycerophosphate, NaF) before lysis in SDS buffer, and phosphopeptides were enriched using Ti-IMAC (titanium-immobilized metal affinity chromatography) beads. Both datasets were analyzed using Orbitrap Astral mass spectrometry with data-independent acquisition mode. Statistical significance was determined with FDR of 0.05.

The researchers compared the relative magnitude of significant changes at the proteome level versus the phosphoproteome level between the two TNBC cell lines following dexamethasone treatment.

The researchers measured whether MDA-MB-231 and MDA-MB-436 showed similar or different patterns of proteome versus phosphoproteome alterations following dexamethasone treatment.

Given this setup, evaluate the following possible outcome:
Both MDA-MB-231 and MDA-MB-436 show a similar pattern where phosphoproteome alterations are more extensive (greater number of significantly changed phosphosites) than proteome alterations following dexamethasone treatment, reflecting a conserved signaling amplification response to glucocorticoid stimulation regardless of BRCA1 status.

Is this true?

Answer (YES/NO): NO